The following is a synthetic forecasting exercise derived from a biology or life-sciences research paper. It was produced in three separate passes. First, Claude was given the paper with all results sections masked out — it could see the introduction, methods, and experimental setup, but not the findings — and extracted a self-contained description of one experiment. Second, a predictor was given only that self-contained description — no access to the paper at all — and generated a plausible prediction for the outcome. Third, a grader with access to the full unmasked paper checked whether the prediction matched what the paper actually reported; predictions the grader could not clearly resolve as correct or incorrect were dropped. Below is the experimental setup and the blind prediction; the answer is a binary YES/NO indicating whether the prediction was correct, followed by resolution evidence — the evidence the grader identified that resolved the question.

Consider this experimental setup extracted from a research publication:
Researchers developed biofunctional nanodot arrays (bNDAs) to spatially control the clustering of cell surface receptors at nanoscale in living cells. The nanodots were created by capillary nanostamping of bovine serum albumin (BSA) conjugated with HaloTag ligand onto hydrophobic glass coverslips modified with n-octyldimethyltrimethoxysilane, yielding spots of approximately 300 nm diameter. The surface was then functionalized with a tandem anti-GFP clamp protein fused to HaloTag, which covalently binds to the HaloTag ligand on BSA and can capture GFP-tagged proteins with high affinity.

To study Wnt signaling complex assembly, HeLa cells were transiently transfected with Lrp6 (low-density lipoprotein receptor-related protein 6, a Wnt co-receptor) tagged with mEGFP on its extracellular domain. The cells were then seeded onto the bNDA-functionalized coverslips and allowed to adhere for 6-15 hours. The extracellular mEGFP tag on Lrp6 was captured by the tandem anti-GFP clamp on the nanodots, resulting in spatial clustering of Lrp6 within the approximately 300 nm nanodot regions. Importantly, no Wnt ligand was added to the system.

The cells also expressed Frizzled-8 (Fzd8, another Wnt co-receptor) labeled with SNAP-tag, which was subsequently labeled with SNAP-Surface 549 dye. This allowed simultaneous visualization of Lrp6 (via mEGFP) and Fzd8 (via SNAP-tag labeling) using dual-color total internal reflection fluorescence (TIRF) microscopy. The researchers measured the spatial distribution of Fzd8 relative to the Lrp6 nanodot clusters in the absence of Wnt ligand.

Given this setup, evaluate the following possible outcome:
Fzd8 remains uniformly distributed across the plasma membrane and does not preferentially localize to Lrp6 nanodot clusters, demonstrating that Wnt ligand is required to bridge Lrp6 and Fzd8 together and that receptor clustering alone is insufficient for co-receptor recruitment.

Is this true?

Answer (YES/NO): NO